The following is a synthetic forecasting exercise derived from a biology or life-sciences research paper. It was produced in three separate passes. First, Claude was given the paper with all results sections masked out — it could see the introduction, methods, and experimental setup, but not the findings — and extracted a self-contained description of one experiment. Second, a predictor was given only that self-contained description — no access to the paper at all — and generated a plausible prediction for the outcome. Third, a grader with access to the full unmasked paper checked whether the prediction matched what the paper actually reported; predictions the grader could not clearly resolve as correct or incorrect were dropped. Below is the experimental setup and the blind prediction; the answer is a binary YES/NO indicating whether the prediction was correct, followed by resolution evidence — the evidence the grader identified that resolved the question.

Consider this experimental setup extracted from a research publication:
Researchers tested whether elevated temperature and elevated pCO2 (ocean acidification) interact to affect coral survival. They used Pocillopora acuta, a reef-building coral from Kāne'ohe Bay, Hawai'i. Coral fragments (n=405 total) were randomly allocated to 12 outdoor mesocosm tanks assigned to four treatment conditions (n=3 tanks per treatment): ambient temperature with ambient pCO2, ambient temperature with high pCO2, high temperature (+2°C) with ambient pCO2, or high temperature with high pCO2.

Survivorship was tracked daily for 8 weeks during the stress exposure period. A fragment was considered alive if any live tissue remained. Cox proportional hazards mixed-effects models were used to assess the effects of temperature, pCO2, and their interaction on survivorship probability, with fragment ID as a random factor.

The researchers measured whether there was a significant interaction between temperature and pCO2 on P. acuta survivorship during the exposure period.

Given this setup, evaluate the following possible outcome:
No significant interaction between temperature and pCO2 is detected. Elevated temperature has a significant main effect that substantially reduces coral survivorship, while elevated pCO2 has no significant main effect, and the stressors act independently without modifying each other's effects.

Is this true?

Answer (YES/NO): NO